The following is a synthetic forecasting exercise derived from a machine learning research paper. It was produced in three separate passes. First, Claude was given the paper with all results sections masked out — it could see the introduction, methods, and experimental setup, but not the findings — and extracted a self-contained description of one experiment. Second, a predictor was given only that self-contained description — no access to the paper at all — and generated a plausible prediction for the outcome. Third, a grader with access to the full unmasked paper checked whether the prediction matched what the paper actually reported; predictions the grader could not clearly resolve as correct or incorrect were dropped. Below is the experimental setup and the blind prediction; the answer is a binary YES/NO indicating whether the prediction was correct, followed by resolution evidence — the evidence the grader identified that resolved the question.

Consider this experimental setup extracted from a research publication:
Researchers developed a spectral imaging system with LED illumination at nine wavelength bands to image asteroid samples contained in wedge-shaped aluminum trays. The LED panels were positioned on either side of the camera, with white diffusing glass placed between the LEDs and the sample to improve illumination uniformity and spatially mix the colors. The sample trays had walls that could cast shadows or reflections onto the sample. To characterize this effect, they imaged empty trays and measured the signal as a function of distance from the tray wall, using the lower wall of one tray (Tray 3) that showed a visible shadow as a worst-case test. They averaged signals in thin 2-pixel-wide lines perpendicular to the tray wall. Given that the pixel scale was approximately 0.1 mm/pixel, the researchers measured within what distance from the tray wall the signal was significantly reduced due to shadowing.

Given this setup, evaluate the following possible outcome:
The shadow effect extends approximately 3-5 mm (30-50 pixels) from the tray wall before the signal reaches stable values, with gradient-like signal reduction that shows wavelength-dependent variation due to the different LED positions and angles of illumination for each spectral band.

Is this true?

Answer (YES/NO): NO